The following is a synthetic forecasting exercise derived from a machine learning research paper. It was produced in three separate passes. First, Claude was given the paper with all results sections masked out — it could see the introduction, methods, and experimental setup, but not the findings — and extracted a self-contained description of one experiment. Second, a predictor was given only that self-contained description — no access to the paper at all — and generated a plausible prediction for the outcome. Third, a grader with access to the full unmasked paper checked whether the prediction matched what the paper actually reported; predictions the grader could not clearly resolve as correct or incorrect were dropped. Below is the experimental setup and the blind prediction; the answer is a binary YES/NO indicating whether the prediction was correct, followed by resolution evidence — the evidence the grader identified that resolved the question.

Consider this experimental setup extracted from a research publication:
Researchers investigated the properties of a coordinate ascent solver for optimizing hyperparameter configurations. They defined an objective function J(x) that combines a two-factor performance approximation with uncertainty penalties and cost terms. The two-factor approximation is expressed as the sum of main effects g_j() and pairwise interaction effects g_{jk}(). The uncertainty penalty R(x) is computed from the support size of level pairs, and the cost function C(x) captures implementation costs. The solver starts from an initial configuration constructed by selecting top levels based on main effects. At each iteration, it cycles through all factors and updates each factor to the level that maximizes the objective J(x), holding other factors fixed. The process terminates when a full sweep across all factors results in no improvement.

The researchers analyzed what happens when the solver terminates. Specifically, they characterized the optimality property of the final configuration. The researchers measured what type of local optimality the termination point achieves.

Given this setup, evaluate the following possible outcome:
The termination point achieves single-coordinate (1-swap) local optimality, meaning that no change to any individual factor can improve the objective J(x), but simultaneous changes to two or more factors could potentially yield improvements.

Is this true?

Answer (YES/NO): YES